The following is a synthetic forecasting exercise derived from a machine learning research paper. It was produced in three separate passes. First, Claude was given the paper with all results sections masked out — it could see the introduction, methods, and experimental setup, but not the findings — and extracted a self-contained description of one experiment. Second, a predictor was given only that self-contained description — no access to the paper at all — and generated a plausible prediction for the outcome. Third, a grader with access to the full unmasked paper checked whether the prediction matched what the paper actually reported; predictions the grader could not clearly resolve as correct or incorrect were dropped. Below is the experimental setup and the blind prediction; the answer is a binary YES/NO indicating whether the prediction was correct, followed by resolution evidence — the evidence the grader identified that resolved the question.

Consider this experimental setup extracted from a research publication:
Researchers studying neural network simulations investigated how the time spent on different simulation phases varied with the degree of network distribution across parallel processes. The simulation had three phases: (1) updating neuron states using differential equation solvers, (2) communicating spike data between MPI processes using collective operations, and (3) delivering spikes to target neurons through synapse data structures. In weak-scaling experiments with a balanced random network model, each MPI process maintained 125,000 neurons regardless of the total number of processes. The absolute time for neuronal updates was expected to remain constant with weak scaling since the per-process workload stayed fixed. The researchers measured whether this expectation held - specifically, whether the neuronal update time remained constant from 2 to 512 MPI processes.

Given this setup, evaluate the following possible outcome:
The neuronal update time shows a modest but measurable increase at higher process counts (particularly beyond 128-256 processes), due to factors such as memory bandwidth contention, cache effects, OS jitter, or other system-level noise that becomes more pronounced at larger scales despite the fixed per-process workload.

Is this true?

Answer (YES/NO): NO